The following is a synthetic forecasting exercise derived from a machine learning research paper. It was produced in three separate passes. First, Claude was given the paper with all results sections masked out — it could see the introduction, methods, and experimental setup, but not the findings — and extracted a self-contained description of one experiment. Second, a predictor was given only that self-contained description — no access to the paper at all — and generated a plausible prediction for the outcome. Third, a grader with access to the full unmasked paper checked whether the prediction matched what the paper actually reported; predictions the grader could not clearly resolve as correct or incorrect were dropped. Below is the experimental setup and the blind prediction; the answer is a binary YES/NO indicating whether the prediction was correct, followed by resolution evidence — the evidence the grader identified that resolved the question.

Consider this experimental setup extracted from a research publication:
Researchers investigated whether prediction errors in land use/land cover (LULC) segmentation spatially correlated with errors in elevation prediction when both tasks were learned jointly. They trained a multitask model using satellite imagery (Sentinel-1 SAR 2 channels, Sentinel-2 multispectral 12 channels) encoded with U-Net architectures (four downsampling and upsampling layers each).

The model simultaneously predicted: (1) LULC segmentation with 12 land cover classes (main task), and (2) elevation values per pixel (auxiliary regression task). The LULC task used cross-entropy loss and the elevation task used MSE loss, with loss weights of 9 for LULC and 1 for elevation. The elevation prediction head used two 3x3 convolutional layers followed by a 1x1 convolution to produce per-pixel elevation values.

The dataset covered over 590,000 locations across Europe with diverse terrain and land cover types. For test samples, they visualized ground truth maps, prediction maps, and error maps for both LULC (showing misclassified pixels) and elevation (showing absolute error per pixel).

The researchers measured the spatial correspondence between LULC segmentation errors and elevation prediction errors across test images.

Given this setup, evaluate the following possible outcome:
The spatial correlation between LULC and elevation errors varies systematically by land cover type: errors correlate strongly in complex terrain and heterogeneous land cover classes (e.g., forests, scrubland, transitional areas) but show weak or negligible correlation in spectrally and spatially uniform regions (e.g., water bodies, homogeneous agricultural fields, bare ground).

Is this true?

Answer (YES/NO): NO